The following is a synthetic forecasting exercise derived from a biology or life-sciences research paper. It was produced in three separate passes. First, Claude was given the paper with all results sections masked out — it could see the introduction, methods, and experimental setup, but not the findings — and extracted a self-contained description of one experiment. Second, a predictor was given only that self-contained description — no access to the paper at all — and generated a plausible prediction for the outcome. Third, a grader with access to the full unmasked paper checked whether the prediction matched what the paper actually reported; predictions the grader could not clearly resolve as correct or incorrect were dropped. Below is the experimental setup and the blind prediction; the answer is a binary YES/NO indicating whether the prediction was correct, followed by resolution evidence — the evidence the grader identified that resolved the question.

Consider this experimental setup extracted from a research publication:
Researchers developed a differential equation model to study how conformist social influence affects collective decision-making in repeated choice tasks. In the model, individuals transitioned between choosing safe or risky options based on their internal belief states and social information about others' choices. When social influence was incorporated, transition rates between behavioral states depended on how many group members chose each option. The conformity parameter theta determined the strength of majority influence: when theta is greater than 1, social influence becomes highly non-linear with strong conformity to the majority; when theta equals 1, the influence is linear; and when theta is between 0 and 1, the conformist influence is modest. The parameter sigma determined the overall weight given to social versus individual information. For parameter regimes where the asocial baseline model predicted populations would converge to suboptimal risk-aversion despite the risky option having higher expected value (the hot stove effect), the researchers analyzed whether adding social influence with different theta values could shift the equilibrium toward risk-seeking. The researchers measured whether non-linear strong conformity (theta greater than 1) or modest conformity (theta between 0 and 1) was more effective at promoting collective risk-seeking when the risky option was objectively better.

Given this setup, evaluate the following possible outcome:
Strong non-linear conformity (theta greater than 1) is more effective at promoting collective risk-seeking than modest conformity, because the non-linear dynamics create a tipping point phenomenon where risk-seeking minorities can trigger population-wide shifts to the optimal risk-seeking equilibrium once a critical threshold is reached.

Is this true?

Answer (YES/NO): NO